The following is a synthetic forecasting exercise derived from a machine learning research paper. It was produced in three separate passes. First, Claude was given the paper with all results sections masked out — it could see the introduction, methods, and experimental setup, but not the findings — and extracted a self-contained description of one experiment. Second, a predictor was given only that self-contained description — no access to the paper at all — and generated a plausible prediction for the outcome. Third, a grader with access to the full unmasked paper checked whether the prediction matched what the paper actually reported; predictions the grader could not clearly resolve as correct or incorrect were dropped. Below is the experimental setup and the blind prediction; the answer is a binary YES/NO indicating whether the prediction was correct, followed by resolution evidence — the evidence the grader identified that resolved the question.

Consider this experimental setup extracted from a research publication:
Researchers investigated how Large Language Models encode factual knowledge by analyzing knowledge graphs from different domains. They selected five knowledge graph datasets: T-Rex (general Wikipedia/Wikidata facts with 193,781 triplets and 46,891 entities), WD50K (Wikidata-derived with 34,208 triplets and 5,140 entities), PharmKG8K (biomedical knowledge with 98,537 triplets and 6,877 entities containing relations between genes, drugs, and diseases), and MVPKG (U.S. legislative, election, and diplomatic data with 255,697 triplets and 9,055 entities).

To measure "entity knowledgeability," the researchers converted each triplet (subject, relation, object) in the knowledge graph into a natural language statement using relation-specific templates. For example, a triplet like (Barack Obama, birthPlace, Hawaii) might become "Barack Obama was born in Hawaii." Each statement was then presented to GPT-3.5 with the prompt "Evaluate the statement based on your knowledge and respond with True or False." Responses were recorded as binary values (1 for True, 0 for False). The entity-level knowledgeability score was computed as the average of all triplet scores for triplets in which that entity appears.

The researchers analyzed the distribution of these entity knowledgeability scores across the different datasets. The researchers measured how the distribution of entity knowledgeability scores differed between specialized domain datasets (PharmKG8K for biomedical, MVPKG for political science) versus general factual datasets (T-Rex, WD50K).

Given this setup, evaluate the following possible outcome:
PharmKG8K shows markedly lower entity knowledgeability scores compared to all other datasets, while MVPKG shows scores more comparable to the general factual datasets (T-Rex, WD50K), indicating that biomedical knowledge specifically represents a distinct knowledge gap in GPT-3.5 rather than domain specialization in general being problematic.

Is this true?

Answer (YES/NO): NO